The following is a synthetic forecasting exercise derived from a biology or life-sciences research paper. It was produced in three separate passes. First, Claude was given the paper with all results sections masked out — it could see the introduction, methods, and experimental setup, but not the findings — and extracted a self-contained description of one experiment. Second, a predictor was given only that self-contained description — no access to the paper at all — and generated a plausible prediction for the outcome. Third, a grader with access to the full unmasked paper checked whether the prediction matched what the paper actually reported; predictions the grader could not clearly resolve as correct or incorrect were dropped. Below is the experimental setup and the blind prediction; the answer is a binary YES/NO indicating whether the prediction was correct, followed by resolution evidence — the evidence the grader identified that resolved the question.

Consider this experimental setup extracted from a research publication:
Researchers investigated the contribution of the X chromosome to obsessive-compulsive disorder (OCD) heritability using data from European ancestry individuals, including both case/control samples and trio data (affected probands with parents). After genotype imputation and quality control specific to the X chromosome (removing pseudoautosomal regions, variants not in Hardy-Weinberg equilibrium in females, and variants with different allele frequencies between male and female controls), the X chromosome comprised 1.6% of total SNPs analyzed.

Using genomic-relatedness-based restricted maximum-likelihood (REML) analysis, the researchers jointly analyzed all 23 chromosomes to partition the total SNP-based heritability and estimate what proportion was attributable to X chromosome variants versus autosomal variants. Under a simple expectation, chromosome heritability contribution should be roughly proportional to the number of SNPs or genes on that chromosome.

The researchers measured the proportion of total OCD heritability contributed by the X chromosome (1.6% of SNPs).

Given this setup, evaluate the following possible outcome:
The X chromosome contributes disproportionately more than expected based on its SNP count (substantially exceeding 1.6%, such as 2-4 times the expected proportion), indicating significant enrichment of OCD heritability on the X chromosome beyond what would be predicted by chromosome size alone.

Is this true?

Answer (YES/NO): NO